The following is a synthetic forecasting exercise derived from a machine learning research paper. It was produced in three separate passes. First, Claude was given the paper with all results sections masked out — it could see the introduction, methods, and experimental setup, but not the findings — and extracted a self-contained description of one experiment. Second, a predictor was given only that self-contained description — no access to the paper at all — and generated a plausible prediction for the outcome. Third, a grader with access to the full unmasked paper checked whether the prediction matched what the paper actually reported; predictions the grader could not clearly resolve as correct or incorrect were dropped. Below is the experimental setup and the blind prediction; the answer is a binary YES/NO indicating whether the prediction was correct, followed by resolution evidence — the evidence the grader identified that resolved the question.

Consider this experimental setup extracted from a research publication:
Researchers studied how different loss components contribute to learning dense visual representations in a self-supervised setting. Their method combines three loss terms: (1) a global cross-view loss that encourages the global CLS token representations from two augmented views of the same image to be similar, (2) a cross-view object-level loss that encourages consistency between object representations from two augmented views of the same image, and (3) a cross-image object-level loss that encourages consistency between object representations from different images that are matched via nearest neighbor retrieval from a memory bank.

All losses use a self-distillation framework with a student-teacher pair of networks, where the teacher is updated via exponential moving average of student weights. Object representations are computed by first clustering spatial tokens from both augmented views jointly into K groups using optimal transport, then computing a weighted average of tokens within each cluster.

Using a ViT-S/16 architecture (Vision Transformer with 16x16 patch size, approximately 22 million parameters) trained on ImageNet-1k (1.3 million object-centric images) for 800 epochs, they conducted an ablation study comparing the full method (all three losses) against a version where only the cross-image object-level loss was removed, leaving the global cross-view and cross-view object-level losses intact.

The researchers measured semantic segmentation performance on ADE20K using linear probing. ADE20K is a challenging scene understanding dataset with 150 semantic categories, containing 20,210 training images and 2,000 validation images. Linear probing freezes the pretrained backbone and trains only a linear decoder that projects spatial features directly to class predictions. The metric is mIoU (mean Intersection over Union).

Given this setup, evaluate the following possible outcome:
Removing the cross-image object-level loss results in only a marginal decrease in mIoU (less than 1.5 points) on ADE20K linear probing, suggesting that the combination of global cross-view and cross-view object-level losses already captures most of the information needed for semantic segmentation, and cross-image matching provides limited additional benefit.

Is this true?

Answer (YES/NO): NO